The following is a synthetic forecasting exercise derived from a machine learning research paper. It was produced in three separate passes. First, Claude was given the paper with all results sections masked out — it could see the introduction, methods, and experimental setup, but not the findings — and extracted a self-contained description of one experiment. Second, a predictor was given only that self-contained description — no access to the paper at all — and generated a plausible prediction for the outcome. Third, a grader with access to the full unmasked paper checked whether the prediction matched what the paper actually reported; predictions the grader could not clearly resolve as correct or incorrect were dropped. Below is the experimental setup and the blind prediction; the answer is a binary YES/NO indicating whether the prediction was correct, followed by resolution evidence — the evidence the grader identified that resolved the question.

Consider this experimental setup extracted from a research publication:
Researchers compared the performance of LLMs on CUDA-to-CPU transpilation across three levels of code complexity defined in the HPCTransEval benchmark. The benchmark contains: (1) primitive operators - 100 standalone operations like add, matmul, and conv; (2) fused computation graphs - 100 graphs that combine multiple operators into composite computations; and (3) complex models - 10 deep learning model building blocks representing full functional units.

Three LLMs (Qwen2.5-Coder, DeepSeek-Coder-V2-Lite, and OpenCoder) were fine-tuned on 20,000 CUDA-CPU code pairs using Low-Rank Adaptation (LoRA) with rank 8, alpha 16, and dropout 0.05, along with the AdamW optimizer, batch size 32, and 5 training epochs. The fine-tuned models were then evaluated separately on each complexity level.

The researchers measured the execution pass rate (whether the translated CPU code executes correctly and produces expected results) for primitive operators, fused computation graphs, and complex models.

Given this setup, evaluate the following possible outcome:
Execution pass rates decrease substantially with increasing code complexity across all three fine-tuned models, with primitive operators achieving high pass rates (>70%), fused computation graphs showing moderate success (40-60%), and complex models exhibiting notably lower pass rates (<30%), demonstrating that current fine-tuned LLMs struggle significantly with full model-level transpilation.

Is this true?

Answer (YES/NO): NO